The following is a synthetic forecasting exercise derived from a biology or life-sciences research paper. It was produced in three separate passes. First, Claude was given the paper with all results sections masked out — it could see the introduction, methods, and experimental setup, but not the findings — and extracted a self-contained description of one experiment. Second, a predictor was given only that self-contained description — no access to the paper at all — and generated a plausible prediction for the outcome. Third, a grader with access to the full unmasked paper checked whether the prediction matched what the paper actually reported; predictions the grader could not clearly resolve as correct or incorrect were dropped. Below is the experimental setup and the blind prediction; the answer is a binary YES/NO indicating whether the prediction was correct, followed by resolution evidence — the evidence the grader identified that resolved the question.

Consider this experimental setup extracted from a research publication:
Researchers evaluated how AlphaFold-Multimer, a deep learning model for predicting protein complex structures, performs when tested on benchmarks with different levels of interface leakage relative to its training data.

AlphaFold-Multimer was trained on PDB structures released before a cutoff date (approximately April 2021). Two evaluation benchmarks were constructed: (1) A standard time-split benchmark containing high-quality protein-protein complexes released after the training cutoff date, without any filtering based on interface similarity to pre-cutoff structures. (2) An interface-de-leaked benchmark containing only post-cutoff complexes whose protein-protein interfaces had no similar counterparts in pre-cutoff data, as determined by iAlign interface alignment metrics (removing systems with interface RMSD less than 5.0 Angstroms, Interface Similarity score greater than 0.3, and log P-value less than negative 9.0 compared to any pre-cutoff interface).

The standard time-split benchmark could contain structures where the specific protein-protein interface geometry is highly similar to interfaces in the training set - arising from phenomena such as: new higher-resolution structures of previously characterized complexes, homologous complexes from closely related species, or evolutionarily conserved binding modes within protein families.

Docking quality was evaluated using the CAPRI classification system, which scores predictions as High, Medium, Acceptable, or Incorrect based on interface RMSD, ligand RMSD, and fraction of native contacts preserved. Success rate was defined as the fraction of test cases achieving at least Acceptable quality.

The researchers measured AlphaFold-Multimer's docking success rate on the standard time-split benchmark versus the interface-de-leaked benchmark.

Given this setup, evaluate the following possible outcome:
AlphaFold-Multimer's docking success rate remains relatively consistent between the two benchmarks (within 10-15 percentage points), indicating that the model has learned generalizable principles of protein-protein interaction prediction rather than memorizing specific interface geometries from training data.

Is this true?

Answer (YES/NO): NO